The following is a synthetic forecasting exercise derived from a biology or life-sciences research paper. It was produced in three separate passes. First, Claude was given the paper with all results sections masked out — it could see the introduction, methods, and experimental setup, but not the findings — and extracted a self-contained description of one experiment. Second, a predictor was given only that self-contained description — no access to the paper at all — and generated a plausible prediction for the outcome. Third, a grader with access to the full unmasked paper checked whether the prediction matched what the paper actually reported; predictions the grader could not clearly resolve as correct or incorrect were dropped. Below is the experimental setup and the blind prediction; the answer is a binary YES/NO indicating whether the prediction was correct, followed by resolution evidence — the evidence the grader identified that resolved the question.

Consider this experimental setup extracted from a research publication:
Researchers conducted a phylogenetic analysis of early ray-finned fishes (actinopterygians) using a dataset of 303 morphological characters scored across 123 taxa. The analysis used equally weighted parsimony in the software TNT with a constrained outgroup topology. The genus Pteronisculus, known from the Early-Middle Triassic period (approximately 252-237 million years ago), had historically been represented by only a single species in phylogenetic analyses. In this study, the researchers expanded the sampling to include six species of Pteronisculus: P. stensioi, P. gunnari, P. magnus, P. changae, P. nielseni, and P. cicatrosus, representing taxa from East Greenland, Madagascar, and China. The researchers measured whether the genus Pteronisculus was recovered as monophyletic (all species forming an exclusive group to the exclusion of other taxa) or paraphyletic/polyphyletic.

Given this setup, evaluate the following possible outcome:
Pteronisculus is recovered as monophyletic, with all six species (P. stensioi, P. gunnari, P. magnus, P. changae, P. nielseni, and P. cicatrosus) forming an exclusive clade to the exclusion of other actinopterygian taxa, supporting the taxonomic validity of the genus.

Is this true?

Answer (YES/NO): YES